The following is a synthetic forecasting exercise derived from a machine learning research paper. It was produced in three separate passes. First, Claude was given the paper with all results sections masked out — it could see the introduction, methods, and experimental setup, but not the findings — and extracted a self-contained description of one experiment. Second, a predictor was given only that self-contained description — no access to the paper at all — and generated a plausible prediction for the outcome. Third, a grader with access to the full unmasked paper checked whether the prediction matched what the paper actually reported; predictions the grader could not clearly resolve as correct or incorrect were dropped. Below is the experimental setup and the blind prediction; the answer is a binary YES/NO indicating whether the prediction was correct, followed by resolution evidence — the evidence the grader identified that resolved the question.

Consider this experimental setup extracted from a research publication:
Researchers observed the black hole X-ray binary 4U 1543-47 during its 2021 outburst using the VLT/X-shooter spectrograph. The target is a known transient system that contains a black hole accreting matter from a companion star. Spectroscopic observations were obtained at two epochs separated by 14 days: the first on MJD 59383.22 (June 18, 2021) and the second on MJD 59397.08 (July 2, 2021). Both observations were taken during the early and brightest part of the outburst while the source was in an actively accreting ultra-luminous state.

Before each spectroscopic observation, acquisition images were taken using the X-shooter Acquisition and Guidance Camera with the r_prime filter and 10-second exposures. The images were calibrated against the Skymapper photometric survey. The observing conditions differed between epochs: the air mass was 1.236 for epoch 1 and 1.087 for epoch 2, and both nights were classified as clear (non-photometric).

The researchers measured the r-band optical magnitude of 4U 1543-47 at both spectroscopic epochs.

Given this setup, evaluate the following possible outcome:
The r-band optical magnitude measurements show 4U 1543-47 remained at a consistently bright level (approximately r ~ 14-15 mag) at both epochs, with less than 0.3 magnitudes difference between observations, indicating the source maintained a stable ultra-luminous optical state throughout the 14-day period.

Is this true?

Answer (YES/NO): YES